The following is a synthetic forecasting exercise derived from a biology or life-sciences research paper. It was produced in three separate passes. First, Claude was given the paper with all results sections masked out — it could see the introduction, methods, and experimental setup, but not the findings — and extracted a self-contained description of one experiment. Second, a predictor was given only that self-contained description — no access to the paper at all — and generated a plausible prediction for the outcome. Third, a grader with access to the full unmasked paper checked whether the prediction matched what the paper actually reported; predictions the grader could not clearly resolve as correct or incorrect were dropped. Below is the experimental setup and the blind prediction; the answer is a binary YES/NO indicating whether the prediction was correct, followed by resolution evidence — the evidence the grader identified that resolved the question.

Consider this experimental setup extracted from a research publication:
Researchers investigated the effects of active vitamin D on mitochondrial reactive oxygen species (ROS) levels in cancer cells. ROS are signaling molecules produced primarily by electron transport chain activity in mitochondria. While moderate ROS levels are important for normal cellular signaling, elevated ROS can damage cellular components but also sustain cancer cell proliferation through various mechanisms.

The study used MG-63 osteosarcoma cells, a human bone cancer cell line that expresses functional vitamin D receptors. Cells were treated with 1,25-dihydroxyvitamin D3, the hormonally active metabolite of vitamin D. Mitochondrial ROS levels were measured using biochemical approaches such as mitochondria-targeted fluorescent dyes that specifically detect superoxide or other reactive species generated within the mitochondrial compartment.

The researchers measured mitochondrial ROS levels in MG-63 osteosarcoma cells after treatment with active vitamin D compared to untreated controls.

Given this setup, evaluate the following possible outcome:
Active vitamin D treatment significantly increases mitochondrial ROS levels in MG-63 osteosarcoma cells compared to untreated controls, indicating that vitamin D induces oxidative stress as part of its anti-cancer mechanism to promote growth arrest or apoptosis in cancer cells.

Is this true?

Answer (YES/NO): NO